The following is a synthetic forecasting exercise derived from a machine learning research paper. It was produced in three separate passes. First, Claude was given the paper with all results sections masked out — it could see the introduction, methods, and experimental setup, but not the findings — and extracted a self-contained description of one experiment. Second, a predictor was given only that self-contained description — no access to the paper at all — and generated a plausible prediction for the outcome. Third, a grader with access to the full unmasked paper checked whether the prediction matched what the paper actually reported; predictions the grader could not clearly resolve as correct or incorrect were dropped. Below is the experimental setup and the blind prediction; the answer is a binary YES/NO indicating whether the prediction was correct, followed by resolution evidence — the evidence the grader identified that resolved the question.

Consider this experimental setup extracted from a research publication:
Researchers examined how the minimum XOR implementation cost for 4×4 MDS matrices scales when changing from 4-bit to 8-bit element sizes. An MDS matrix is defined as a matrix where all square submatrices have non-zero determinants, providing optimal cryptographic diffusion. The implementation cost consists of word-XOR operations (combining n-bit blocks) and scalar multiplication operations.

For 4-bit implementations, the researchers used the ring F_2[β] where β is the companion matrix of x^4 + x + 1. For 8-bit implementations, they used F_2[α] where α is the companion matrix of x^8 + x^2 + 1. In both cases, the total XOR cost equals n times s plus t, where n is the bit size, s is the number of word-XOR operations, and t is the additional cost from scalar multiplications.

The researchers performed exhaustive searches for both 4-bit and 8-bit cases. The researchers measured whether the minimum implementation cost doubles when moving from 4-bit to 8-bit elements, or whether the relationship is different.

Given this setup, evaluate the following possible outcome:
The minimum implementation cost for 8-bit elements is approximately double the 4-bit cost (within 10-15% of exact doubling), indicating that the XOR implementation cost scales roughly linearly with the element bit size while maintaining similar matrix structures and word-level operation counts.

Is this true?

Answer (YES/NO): YES